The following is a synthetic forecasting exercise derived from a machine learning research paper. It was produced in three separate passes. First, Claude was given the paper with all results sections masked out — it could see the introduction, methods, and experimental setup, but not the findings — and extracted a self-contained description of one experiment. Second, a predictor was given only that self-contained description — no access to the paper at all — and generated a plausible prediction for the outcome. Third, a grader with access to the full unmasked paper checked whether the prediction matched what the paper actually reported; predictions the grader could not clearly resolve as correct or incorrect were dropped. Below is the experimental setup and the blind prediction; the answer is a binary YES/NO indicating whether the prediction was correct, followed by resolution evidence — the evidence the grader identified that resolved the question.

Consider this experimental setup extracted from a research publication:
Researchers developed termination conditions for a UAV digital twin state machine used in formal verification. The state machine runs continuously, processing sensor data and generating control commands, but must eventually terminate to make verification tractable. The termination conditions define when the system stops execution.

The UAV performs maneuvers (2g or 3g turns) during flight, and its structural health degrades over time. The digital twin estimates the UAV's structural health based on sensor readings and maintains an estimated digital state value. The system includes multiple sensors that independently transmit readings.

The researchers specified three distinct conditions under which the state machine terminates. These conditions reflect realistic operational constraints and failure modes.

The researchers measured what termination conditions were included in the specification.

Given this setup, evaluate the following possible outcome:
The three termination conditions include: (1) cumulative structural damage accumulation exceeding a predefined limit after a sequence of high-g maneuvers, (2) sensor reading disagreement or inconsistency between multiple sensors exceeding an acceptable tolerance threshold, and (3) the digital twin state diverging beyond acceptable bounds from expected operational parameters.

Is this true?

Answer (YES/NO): NO